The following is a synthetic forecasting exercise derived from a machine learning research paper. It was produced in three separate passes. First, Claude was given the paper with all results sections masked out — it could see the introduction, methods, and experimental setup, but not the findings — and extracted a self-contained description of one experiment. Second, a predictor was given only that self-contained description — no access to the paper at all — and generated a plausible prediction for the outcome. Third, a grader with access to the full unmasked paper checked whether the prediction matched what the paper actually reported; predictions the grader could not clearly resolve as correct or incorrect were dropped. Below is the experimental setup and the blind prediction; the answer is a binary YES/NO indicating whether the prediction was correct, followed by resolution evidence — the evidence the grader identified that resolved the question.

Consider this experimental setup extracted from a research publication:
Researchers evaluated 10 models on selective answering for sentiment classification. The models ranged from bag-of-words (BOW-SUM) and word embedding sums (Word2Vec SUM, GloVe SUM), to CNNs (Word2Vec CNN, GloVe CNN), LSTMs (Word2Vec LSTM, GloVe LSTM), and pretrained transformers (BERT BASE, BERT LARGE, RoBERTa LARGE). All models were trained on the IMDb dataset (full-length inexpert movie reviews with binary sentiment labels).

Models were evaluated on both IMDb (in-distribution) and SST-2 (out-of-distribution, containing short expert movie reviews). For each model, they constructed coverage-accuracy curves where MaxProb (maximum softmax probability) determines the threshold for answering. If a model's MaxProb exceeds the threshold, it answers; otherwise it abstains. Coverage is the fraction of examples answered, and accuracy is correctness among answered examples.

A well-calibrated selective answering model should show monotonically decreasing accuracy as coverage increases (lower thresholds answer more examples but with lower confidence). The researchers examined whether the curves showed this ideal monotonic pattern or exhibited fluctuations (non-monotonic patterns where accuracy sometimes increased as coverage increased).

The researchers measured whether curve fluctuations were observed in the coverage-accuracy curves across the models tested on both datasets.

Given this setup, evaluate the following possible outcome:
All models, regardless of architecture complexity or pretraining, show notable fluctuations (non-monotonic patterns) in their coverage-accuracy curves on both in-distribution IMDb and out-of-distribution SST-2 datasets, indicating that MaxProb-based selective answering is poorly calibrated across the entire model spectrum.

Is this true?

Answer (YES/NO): NO